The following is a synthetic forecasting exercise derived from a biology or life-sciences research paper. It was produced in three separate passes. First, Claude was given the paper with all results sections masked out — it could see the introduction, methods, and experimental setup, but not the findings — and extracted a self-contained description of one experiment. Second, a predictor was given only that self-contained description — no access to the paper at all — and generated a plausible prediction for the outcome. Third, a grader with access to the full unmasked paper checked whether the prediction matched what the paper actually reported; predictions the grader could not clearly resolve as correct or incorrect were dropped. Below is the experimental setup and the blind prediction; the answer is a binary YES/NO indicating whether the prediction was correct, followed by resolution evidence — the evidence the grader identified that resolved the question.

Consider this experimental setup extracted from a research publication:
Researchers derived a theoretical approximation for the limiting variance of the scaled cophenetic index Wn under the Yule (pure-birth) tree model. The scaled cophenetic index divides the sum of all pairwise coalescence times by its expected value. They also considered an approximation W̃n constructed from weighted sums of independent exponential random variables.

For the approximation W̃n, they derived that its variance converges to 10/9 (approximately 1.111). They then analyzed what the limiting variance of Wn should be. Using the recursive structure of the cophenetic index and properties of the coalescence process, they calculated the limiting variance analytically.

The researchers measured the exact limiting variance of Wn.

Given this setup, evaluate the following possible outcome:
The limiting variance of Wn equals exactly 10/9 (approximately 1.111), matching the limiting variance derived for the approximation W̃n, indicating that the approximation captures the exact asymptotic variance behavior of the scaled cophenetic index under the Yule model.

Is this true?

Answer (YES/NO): NO